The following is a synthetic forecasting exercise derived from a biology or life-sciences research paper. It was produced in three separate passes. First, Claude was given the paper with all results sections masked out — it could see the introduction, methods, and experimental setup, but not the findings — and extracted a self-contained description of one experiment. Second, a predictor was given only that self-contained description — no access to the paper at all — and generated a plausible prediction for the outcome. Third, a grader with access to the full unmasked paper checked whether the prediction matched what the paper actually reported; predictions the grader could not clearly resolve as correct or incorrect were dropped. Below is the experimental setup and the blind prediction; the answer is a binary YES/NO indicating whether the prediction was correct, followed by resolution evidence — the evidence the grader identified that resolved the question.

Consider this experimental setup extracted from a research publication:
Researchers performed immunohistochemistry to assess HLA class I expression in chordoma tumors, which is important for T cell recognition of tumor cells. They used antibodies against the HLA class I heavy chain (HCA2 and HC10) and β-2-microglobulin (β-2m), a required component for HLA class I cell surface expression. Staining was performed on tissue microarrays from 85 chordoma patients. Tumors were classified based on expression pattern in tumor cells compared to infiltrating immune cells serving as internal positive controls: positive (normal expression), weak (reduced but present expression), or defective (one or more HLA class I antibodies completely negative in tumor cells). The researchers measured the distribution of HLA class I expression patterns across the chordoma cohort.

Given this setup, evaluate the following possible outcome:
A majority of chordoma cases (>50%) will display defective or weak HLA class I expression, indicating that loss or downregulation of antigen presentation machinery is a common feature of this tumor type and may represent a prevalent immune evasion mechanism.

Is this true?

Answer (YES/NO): NO